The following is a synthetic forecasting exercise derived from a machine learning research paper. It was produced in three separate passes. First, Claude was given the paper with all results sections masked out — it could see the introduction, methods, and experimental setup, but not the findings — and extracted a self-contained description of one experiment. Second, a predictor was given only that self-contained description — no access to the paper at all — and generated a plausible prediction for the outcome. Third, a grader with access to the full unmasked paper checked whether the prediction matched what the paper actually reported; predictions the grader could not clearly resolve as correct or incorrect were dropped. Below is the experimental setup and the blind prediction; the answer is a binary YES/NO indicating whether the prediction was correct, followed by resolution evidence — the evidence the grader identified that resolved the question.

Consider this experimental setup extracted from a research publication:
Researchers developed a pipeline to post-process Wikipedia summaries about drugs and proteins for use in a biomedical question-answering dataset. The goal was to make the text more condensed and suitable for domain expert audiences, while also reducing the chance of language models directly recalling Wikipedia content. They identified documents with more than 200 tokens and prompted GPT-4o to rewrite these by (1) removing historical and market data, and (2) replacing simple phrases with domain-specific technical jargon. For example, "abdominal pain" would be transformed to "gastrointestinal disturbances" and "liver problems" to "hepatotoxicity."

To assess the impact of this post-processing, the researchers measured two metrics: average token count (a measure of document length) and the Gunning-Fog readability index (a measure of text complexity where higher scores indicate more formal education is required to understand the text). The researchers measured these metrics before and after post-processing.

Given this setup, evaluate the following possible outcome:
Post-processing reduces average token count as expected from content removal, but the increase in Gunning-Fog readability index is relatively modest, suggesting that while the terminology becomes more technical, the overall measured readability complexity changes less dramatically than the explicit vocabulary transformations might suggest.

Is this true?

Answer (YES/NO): NO